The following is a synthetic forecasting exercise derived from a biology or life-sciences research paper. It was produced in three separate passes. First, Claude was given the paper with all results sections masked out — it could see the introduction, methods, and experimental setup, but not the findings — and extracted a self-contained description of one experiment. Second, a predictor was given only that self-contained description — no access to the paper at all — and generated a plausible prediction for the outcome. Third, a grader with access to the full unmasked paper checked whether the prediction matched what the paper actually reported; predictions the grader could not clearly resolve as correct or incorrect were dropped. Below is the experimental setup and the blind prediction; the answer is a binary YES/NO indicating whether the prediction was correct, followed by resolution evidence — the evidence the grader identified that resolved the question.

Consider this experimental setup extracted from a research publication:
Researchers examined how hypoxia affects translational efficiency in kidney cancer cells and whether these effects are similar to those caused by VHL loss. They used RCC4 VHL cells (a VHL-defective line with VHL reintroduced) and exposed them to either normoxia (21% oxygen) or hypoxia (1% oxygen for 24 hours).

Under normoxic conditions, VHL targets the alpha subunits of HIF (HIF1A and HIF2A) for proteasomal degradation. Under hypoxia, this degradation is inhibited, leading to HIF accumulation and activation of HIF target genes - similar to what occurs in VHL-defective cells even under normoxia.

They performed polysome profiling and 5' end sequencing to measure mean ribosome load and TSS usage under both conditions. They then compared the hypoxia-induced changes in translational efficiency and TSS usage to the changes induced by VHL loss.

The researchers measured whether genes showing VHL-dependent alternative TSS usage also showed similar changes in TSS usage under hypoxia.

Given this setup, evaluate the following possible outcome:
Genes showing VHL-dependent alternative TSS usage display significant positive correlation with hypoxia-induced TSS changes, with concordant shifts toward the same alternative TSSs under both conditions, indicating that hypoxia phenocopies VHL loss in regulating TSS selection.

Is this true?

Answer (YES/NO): YES